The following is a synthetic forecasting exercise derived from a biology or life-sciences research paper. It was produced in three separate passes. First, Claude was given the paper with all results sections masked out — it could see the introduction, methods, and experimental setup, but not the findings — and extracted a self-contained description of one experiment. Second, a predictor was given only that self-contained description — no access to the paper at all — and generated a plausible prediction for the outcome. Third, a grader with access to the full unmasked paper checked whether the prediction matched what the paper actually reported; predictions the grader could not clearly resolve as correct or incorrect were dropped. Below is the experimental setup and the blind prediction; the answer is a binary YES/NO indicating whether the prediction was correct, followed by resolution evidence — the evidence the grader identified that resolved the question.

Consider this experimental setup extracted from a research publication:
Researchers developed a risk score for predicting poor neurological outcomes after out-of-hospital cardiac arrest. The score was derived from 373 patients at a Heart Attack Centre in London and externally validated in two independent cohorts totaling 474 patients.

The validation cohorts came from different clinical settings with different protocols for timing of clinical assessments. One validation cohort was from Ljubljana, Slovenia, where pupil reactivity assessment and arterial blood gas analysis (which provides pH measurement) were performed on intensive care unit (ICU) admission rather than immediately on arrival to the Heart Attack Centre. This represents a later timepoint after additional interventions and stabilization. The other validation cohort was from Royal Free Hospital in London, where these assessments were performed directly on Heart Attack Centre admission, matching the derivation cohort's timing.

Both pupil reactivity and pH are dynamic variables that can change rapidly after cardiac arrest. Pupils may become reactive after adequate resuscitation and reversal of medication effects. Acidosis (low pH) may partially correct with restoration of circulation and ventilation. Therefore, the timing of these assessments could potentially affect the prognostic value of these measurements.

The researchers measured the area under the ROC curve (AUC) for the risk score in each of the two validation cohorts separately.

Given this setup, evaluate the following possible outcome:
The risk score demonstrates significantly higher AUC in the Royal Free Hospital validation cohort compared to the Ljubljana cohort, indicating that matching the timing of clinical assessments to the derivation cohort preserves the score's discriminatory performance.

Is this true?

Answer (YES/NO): YES